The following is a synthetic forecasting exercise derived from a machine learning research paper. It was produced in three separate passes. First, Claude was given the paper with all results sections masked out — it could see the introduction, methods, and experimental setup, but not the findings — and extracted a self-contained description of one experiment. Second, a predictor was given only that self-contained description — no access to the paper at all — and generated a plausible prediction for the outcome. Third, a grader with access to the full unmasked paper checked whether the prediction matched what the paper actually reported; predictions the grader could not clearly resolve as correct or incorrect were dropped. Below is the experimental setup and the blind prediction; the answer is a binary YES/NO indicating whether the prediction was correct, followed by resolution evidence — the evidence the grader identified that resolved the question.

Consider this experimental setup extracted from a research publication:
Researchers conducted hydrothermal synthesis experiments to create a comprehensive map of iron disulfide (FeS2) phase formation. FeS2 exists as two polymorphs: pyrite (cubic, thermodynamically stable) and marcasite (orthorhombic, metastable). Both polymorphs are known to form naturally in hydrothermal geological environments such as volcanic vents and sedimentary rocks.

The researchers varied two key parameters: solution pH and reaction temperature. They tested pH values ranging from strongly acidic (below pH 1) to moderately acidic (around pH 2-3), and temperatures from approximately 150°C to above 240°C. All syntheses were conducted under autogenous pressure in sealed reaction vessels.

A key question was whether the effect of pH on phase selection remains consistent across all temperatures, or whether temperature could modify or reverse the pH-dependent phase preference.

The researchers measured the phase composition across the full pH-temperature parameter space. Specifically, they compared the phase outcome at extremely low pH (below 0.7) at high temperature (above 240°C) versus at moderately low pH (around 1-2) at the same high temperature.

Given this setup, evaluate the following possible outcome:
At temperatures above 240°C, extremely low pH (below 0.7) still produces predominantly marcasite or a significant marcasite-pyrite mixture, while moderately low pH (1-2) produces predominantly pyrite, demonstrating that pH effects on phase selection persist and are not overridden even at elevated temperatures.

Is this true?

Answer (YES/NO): NO